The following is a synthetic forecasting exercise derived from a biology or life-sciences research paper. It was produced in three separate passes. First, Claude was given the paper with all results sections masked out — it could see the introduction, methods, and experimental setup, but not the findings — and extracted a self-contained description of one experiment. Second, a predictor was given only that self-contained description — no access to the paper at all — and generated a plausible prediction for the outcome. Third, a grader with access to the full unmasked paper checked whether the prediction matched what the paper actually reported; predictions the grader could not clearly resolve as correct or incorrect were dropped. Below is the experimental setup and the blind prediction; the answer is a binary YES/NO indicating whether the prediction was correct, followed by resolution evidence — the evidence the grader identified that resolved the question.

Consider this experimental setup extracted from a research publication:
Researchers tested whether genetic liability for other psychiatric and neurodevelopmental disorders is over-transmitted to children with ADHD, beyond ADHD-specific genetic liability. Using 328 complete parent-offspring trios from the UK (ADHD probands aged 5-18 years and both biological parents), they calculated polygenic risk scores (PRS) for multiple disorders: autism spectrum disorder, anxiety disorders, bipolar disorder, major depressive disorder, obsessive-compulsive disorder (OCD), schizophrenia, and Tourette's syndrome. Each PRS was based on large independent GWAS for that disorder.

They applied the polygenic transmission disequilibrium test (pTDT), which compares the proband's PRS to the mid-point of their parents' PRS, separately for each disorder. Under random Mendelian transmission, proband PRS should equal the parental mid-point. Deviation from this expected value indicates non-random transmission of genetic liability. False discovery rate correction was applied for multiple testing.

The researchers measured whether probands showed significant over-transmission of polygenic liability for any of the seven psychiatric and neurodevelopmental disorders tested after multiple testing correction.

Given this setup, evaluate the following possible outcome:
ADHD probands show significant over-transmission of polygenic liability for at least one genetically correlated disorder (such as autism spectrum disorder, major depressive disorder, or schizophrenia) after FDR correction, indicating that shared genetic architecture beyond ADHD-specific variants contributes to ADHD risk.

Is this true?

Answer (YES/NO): NO